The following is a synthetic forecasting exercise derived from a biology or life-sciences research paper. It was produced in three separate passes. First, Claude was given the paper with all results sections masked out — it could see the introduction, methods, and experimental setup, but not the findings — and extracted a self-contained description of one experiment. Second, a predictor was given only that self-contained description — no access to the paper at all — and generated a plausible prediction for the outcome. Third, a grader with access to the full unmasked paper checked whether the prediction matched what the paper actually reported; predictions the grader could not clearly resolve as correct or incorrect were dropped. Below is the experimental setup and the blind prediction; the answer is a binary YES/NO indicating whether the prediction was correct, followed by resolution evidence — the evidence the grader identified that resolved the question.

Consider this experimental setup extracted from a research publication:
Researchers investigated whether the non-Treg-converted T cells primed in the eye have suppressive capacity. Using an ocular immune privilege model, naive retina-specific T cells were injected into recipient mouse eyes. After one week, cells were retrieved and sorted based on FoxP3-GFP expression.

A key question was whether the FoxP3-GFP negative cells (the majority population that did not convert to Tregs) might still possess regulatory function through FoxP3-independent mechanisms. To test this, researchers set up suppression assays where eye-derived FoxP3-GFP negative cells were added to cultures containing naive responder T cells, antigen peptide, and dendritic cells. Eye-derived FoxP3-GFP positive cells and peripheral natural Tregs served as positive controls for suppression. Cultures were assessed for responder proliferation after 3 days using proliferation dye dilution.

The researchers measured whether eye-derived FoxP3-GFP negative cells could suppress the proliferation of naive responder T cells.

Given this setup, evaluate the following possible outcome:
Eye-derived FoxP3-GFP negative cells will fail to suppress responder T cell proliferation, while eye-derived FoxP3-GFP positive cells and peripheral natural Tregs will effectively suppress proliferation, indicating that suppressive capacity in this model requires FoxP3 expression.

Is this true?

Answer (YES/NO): YES